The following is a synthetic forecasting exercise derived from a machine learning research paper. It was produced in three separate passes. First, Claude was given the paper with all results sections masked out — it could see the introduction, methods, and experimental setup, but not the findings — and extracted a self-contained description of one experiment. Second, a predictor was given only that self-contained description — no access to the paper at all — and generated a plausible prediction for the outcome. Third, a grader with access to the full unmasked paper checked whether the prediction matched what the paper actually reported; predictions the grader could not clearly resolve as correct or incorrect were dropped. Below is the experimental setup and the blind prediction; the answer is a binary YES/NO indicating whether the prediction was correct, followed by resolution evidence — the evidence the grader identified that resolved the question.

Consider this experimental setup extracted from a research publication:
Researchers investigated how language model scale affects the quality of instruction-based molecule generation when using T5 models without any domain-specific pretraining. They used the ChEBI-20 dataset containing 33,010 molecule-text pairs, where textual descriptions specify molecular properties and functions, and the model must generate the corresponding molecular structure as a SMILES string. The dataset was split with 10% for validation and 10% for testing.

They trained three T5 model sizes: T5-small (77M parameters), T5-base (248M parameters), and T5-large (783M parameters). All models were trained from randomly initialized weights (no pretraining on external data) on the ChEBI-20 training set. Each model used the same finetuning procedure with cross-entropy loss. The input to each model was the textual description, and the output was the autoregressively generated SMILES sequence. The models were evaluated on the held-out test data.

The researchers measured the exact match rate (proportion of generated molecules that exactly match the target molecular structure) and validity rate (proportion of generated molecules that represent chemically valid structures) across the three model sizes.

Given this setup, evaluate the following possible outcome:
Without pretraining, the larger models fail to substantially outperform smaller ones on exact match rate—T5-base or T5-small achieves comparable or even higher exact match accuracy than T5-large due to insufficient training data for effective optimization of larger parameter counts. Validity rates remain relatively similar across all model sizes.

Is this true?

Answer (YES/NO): NO